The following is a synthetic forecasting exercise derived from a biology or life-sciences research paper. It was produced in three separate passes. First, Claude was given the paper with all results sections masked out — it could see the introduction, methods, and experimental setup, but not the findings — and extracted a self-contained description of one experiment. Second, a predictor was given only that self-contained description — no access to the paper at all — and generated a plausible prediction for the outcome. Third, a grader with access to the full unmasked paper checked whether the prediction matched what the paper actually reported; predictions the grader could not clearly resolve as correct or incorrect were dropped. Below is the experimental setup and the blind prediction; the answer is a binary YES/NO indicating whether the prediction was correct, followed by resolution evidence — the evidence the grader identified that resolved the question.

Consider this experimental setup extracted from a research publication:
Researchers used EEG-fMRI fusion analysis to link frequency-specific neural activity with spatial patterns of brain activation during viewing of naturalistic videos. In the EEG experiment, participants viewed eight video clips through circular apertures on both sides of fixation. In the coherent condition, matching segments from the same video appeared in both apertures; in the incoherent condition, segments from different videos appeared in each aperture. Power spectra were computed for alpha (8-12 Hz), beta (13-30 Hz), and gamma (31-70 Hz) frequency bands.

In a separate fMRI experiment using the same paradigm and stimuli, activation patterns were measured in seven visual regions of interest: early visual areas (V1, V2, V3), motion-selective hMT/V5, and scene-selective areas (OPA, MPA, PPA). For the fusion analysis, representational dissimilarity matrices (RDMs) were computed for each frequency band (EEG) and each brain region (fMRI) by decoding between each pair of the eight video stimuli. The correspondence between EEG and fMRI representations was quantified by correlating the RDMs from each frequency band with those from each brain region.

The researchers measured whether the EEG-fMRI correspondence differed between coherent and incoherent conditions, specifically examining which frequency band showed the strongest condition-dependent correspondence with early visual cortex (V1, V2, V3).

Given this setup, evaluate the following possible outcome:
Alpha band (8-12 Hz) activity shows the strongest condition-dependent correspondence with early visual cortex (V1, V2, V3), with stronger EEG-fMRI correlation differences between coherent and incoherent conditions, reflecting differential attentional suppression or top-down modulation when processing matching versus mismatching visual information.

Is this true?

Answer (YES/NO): YES